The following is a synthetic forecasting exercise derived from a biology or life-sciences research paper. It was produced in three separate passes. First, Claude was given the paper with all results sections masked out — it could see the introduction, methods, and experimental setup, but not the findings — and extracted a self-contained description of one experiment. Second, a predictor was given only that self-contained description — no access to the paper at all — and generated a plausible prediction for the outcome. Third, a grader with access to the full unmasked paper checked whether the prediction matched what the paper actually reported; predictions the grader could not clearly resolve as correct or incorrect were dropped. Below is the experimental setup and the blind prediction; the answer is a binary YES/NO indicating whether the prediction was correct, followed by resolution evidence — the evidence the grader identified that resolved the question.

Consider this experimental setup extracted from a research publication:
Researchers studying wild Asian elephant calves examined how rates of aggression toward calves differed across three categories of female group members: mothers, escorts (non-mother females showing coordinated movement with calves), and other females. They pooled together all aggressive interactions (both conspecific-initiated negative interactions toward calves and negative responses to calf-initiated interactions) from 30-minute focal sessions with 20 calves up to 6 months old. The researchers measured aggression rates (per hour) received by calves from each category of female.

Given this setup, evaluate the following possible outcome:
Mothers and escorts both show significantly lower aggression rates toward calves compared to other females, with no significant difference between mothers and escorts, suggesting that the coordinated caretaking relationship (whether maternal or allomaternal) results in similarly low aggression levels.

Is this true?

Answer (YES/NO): NO